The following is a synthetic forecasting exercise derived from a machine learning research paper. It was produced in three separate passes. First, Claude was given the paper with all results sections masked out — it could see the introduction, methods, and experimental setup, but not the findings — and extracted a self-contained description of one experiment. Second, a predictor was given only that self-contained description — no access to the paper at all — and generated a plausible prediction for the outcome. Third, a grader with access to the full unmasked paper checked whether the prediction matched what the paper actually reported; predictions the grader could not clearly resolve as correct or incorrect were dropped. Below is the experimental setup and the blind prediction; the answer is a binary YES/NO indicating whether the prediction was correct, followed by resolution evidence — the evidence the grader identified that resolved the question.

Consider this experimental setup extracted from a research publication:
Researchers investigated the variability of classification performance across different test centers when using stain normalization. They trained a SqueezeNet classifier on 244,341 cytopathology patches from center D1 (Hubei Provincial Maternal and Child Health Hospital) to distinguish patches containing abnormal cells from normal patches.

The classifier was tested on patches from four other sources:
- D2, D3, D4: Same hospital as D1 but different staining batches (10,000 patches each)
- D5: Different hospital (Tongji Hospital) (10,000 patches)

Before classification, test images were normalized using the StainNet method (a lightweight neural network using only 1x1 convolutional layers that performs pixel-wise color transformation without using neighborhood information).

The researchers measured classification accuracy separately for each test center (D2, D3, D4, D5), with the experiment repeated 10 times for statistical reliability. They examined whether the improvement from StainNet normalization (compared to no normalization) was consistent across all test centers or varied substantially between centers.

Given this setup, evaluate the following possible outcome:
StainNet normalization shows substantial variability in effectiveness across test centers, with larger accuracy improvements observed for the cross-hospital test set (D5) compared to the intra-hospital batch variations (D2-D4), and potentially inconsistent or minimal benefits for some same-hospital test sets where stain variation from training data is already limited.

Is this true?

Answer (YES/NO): NO